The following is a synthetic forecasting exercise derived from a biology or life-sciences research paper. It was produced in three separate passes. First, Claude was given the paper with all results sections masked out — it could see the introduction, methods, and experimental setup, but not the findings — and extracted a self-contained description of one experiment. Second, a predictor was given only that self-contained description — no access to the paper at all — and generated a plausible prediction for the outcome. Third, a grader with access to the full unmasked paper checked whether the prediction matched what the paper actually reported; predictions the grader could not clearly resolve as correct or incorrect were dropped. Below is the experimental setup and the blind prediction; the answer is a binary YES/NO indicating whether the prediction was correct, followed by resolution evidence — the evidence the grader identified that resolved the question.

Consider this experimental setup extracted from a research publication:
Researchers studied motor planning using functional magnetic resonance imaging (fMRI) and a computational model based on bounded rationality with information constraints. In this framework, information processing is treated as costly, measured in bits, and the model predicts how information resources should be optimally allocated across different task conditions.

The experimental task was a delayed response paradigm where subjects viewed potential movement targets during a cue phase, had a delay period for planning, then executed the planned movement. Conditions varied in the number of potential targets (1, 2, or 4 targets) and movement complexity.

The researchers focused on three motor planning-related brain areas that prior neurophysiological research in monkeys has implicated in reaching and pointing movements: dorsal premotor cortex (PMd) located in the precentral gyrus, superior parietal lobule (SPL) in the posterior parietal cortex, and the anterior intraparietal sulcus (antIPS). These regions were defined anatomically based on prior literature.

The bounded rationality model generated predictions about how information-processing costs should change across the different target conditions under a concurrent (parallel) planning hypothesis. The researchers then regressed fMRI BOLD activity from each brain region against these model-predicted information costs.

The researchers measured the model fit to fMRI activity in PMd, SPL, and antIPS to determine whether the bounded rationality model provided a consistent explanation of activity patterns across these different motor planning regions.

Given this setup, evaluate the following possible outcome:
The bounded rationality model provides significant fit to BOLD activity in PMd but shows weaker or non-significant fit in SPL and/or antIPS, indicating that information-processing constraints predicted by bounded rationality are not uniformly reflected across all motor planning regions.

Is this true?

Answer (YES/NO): NO